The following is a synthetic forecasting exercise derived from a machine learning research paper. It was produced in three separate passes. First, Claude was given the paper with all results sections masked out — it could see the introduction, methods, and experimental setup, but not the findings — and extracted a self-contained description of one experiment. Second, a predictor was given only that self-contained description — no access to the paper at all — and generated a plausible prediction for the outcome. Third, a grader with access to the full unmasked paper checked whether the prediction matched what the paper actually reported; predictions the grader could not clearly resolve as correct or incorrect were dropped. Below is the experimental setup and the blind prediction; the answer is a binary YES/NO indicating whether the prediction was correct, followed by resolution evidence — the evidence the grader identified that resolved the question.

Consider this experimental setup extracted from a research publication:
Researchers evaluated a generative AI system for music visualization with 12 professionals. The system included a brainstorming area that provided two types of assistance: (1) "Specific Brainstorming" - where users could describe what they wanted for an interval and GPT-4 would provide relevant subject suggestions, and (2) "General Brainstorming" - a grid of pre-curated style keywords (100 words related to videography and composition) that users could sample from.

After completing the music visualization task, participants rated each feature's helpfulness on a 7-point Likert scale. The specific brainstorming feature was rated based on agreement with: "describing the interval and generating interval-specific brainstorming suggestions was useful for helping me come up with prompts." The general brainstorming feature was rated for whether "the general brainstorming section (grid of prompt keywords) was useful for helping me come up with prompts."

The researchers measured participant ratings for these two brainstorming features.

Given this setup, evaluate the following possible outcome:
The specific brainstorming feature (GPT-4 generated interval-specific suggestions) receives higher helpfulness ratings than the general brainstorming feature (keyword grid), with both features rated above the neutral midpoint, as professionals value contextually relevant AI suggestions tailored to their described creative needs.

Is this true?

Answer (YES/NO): NO